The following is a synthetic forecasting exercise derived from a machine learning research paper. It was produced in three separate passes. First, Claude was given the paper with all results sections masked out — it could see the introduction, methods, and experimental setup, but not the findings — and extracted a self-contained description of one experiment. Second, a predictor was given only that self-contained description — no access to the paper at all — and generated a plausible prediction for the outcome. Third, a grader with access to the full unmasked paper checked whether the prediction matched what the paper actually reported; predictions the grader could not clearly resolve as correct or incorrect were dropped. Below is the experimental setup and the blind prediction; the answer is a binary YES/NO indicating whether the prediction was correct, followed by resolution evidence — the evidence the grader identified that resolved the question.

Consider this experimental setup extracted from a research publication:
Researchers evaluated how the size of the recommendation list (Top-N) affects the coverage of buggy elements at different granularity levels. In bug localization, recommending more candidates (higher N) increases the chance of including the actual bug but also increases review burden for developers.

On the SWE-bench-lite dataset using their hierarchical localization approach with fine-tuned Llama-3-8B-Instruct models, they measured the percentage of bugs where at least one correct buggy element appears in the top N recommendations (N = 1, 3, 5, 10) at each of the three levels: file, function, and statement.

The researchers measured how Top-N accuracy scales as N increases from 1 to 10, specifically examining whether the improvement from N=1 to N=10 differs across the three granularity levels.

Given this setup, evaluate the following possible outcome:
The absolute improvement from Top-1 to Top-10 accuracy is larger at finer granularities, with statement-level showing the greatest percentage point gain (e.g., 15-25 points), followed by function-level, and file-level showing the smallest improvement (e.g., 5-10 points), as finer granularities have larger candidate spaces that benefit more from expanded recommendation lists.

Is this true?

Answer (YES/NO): NO